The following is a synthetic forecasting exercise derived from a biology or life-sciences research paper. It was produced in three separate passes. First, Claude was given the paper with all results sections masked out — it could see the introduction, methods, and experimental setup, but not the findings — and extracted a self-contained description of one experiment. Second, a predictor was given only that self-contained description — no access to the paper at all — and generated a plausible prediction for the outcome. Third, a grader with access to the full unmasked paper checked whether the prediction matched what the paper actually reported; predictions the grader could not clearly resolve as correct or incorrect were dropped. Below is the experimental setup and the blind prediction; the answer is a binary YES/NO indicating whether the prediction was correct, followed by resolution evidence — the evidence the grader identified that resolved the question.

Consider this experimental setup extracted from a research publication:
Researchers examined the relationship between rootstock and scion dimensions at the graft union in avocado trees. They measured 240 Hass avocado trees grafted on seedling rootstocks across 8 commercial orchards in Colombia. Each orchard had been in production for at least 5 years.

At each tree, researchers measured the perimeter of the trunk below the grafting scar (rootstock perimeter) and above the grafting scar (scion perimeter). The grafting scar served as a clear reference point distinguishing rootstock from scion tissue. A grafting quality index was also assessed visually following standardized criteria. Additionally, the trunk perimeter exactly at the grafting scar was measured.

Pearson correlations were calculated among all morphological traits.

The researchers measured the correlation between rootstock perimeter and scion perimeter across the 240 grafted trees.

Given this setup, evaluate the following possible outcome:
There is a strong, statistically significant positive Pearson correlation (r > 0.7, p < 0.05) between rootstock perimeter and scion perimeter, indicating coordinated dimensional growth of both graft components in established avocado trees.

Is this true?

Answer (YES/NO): YES